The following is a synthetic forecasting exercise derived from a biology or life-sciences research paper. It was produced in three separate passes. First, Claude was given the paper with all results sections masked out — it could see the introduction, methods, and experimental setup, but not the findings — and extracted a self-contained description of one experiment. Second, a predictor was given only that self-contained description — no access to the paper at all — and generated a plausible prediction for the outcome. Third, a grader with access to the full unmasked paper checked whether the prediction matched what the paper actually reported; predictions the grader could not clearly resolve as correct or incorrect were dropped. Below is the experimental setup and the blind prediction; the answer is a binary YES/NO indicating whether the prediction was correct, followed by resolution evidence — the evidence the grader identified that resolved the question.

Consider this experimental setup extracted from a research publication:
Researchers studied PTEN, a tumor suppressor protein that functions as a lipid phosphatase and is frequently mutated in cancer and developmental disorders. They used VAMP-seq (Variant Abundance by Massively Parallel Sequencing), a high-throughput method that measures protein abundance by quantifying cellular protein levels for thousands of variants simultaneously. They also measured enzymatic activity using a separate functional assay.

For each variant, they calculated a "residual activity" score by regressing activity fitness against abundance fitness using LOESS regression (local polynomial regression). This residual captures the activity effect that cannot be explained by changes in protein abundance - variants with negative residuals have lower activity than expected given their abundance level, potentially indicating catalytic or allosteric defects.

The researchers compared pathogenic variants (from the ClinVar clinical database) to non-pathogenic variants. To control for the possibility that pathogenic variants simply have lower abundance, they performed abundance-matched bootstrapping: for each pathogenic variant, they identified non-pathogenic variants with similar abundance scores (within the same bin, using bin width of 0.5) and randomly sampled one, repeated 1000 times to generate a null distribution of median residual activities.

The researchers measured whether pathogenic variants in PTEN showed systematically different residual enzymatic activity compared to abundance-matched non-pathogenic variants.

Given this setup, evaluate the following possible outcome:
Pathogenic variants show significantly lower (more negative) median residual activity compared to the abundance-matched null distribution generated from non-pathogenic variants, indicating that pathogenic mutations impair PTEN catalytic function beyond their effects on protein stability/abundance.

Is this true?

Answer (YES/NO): YES